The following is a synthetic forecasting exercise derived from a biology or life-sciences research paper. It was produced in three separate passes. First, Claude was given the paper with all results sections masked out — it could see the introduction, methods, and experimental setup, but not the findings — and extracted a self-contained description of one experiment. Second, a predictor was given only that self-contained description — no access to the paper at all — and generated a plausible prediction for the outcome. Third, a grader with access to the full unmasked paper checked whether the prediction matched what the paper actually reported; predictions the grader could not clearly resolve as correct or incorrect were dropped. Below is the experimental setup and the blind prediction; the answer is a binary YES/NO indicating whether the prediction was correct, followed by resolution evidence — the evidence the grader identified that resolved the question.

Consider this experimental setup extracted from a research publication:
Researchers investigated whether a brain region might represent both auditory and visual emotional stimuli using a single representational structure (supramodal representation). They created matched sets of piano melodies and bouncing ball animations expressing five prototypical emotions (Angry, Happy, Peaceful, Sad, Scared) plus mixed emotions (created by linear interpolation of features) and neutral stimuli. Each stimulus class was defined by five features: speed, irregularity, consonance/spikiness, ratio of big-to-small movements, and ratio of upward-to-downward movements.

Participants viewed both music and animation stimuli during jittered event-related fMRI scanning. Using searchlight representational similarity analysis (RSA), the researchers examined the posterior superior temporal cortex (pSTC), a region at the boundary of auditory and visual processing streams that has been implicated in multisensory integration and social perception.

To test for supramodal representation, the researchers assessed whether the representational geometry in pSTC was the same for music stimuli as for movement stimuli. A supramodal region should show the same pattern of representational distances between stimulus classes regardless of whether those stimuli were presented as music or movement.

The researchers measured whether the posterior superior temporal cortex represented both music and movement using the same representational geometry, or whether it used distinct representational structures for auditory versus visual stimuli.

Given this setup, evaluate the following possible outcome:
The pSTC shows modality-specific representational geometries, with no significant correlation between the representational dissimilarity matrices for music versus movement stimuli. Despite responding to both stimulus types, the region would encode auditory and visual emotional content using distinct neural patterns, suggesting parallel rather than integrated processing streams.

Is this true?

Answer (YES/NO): NO